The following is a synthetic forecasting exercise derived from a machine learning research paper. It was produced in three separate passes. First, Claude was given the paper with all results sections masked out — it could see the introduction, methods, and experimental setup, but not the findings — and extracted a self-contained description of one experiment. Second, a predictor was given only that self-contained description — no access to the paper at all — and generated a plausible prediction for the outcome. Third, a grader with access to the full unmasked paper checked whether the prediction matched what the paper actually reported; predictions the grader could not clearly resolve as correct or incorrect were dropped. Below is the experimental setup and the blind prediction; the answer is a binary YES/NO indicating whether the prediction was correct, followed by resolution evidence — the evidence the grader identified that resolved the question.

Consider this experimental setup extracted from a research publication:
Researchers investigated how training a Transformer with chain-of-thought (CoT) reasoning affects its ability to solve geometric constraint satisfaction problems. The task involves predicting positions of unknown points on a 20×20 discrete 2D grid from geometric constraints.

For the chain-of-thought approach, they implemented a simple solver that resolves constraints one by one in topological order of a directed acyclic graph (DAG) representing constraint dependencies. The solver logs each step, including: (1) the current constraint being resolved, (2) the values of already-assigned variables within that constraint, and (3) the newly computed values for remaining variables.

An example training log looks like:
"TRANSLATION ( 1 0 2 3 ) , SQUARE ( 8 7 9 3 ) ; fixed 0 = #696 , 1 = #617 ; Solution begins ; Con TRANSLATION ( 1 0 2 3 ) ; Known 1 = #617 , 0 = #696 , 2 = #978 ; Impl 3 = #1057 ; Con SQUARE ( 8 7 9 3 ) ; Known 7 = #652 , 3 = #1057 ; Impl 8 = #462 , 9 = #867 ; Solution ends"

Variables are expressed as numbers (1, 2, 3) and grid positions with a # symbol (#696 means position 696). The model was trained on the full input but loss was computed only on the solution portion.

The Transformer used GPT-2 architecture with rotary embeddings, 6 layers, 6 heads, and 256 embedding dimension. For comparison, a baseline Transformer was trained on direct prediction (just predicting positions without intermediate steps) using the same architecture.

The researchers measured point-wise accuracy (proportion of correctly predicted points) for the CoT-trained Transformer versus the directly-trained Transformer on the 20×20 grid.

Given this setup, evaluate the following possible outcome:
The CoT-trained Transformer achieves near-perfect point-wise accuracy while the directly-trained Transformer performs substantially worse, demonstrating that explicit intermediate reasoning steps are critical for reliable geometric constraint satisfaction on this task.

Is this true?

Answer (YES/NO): NO